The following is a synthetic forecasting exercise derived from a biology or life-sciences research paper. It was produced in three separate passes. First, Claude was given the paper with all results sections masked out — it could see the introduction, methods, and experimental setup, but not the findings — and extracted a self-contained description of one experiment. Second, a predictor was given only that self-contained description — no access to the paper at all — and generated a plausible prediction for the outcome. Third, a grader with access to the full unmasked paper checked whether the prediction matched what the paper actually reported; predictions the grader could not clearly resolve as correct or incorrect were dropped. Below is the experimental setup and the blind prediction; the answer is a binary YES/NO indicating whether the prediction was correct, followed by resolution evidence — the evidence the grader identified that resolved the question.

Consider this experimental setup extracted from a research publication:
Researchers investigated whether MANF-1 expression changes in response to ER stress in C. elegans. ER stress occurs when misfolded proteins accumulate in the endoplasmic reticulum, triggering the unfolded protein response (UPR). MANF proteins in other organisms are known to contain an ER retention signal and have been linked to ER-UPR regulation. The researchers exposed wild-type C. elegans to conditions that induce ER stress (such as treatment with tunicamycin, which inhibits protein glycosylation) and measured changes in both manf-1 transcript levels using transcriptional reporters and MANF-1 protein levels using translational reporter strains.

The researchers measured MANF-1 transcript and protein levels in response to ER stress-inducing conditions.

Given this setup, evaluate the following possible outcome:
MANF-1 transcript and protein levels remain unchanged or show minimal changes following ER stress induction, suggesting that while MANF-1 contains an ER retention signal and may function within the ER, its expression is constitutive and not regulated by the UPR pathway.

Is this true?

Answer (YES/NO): NO